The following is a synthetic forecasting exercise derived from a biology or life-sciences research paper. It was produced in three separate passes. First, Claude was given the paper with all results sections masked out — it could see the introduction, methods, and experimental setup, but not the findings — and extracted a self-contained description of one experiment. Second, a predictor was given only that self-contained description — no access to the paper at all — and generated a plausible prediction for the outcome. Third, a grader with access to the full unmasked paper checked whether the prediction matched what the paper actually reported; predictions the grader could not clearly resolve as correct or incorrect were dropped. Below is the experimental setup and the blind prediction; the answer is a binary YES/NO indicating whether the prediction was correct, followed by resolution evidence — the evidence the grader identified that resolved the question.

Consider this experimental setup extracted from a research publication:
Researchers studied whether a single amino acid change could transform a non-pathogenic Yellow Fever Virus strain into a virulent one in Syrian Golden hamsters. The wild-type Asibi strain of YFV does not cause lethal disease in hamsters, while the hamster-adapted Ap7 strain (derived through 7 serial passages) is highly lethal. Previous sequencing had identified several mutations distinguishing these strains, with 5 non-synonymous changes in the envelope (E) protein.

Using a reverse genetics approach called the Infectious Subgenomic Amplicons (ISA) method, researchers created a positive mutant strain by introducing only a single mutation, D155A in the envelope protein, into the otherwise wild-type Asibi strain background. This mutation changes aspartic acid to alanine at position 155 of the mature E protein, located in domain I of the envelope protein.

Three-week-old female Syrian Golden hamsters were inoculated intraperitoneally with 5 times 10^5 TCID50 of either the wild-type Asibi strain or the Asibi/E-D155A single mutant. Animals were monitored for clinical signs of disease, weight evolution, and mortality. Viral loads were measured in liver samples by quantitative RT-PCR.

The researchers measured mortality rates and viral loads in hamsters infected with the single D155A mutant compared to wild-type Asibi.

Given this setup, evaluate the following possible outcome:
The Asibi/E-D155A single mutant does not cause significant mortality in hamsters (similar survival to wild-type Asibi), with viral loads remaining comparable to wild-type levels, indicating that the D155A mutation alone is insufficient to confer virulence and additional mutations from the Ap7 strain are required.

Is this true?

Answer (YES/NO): NO